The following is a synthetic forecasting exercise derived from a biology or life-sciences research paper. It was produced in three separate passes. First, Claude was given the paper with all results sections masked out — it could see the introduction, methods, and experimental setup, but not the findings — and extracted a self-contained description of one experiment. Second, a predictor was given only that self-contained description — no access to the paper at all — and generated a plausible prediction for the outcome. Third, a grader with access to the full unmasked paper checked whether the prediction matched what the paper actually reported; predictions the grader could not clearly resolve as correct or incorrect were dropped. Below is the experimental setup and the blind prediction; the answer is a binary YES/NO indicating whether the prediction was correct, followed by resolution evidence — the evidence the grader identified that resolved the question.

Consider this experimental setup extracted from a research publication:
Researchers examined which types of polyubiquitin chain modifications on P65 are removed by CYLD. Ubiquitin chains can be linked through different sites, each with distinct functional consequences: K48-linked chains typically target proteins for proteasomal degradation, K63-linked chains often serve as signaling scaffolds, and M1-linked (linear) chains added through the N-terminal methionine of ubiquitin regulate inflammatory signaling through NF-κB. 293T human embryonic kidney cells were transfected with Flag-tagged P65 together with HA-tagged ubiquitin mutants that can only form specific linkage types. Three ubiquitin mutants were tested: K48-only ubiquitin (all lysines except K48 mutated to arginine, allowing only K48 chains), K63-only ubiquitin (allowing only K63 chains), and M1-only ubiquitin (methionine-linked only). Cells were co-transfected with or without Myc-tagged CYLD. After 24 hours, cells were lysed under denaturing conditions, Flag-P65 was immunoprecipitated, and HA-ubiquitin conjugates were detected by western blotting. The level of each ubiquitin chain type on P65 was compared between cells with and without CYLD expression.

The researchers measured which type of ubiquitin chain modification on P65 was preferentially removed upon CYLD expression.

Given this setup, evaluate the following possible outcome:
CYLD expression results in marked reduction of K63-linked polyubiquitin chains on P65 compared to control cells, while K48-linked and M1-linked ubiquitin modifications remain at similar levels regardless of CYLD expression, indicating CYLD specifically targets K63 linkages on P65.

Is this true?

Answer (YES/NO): NO